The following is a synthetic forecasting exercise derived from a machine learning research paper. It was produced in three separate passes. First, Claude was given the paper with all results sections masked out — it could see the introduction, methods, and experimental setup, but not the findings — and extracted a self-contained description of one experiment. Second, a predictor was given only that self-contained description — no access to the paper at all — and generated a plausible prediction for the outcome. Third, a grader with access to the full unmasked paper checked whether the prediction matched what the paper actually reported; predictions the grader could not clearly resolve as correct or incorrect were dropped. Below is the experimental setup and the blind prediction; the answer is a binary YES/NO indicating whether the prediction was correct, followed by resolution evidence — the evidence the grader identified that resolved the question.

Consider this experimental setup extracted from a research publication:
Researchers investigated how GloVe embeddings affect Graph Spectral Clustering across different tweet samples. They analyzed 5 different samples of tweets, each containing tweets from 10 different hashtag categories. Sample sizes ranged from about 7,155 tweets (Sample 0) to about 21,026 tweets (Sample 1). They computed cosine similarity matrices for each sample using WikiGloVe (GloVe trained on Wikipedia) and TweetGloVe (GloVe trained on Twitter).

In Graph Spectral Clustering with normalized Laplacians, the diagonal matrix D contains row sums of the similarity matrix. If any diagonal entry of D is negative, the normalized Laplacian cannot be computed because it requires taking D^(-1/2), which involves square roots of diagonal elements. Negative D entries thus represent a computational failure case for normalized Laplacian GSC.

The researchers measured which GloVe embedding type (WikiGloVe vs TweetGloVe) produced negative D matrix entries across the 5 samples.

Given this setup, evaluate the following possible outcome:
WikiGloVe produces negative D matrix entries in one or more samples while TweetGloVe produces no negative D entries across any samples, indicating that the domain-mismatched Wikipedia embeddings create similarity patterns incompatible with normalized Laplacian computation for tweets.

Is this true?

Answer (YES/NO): YES